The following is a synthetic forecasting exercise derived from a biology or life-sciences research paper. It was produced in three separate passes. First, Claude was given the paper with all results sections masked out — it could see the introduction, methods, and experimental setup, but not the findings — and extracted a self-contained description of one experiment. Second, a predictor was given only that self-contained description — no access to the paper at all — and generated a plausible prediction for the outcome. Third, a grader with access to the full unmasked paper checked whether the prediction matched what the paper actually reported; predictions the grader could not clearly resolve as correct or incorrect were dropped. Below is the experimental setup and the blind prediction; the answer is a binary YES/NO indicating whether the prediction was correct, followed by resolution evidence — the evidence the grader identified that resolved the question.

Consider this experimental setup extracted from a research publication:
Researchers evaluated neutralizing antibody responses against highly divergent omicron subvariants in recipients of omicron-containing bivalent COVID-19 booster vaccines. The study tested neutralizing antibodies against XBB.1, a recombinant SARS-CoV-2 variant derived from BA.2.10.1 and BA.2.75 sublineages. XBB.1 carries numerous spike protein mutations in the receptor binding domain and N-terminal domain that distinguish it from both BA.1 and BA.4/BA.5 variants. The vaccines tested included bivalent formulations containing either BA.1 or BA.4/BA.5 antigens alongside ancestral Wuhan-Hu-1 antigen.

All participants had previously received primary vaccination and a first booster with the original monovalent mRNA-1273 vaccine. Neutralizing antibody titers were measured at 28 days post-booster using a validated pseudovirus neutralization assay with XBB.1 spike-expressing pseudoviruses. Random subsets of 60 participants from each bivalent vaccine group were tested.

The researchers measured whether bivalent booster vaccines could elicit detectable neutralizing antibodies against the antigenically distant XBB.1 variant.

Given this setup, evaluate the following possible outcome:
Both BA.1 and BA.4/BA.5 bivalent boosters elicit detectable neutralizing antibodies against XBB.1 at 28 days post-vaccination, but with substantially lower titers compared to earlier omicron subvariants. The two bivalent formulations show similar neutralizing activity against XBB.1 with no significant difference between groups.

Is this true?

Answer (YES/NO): NO